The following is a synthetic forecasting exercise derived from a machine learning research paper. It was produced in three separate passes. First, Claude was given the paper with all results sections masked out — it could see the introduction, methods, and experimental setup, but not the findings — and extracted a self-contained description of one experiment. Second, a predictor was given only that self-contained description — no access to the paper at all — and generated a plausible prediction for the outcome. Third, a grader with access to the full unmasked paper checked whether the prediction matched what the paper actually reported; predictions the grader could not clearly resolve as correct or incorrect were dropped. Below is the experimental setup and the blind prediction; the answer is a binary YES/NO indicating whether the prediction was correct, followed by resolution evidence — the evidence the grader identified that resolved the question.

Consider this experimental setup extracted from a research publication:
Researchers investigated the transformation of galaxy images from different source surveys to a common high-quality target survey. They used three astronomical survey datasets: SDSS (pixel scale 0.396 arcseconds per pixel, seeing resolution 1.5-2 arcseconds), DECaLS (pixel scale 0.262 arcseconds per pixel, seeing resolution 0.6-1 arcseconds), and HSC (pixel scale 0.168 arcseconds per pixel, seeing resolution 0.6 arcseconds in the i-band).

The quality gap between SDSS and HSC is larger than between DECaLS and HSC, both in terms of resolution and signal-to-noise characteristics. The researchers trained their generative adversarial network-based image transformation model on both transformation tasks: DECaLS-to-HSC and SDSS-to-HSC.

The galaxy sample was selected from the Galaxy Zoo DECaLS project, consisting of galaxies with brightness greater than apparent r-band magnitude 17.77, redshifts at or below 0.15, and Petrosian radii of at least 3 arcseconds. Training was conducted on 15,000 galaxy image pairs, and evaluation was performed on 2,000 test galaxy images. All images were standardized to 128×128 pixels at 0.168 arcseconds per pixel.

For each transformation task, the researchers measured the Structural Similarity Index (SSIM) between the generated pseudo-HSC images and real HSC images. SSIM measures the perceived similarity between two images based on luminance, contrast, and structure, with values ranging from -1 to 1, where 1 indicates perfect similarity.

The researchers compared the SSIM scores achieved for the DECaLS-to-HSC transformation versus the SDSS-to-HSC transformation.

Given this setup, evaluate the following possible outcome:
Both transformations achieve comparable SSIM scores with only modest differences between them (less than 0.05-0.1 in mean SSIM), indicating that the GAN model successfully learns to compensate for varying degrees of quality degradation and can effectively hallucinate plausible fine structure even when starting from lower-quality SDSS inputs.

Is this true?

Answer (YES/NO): YES